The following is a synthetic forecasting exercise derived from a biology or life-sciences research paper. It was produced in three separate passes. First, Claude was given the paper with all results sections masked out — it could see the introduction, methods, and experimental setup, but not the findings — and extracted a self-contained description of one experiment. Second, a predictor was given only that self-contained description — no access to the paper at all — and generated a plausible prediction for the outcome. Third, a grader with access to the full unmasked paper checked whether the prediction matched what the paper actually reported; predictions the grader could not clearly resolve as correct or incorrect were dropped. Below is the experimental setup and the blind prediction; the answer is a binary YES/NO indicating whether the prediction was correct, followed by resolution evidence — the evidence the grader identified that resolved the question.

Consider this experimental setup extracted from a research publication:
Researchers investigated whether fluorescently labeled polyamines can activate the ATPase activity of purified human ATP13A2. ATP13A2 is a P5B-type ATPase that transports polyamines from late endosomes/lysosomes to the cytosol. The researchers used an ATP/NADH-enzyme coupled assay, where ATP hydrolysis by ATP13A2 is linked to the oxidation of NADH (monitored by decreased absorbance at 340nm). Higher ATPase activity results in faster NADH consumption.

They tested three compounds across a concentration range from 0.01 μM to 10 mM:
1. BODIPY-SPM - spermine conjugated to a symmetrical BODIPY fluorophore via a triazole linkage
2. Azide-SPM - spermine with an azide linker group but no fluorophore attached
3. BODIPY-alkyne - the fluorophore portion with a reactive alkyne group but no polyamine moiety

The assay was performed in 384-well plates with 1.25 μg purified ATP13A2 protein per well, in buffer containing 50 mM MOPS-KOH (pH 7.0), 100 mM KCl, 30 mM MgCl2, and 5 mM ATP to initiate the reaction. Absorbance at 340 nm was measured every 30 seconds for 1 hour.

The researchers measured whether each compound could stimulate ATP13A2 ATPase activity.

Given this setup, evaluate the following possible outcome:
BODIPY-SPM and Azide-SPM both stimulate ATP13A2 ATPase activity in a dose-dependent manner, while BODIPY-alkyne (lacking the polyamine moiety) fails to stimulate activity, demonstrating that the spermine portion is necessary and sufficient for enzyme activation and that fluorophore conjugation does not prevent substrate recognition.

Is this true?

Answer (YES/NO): YES